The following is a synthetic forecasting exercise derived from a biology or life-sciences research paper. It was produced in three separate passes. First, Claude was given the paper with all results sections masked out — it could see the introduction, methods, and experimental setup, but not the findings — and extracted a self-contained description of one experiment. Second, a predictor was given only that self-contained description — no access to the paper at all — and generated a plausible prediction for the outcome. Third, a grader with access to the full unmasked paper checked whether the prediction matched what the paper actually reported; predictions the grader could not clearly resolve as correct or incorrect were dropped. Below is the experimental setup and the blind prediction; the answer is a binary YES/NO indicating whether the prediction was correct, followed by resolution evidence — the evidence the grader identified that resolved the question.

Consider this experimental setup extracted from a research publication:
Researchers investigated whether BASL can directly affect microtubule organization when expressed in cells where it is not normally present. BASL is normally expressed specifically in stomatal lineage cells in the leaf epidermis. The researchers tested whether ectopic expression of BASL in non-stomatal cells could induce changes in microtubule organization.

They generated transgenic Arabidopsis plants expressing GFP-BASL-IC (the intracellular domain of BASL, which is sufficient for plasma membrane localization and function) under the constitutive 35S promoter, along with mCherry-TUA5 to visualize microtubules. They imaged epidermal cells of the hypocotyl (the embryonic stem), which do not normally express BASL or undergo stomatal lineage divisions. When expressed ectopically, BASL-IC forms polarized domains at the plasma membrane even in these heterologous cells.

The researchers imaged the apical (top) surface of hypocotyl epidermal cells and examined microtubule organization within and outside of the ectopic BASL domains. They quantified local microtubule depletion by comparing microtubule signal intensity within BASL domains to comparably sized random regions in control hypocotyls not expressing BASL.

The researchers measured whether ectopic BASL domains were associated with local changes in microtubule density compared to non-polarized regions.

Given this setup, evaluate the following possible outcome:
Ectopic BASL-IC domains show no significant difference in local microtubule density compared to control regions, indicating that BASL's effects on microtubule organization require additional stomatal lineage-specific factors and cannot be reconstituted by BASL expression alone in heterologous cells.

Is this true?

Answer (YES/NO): NO